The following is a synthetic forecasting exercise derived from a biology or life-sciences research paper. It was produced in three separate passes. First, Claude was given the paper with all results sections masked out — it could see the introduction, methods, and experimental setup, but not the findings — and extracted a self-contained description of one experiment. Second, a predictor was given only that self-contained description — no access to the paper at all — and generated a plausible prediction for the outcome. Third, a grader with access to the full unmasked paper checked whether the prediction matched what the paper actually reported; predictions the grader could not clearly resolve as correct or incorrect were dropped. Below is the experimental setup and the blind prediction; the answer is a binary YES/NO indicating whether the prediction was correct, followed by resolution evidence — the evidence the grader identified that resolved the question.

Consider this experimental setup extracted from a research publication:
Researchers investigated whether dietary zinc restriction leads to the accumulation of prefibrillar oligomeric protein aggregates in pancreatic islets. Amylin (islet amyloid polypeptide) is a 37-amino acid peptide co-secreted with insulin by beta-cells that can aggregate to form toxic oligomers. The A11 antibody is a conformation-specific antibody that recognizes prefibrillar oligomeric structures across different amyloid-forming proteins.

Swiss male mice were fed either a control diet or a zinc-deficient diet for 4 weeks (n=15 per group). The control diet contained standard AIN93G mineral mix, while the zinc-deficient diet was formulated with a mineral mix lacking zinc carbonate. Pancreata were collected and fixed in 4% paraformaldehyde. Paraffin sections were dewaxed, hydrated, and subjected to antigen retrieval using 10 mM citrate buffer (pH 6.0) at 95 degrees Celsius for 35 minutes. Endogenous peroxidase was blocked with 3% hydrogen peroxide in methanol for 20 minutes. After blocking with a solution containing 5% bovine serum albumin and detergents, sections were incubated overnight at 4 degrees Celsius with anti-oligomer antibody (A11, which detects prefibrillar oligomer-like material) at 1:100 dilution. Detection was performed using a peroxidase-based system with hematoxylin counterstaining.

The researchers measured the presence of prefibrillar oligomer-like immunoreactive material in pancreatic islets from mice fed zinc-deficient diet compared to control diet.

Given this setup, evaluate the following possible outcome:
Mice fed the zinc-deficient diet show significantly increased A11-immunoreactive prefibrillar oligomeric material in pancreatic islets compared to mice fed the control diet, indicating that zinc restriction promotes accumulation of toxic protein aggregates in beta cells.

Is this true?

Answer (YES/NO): YES